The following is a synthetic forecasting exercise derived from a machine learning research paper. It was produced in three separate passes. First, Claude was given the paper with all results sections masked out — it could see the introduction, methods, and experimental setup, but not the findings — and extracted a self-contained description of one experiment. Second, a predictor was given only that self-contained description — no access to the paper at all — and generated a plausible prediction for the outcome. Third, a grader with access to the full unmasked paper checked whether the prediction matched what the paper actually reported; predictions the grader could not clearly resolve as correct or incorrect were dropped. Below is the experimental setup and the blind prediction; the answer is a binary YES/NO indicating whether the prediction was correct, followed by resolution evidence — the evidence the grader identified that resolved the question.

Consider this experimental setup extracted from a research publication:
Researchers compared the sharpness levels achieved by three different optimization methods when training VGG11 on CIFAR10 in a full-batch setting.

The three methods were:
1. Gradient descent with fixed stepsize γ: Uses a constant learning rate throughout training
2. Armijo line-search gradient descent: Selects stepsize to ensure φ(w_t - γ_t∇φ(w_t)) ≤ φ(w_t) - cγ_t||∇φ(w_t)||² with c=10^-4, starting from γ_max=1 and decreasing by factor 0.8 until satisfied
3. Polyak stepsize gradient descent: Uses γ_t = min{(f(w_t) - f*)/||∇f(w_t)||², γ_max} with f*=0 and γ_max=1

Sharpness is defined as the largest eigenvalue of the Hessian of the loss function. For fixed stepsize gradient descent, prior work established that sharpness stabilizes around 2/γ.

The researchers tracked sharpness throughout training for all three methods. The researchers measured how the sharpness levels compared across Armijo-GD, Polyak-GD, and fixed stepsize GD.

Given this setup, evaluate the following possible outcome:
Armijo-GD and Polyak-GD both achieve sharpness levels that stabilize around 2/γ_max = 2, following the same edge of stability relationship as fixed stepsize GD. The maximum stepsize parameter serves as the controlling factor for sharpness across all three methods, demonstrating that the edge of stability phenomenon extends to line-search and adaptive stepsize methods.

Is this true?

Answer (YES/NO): NO